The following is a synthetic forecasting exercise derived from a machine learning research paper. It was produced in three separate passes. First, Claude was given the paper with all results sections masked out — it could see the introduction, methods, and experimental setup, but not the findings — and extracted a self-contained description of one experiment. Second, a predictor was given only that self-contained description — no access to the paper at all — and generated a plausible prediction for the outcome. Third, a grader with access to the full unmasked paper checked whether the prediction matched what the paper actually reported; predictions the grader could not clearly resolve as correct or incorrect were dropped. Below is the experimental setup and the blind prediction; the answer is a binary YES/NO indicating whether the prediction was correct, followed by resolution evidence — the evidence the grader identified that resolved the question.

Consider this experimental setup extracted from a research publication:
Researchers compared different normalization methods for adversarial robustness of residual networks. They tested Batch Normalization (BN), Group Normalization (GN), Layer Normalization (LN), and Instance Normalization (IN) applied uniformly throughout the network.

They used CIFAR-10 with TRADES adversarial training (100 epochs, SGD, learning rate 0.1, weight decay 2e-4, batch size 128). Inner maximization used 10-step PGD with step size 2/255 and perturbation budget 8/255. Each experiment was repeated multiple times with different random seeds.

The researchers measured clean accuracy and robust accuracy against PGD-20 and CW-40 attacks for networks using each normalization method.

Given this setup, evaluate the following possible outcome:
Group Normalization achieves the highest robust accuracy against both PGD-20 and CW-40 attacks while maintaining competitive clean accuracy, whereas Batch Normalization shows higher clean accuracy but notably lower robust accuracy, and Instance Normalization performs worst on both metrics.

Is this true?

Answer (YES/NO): NO